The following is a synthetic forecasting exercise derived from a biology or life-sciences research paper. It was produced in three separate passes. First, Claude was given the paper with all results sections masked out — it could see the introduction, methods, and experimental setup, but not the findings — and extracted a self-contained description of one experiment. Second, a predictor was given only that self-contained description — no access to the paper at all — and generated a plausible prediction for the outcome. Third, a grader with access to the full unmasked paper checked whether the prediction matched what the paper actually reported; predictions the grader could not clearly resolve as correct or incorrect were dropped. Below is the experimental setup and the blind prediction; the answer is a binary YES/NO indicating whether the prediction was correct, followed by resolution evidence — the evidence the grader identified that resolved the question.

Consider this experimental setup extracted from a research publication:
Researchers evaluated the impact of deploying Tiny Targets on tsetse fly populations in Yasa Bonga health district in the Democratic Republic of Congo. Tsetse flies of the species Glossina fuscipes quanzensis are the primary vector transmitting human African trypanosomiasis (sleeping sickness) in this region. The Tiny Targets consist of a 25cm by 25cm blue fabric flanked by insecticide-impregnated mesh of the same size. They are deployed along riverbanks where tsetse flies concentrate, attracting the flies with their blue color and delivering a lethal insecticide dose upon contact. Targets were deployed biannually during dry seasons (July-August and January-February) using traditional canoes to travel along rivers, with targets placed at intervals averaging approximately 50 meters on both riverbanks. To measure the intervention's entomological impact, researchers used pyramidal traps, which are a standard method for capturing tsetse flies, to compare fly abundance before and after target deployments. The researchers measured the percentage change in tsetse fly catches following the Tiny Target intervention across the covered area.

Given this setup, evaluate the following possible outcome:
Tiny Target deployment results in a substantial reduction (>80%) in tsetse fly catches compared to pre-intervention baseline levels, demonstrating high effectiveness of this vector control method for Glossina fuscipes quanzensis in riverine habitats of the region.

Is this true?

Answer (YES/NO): YES